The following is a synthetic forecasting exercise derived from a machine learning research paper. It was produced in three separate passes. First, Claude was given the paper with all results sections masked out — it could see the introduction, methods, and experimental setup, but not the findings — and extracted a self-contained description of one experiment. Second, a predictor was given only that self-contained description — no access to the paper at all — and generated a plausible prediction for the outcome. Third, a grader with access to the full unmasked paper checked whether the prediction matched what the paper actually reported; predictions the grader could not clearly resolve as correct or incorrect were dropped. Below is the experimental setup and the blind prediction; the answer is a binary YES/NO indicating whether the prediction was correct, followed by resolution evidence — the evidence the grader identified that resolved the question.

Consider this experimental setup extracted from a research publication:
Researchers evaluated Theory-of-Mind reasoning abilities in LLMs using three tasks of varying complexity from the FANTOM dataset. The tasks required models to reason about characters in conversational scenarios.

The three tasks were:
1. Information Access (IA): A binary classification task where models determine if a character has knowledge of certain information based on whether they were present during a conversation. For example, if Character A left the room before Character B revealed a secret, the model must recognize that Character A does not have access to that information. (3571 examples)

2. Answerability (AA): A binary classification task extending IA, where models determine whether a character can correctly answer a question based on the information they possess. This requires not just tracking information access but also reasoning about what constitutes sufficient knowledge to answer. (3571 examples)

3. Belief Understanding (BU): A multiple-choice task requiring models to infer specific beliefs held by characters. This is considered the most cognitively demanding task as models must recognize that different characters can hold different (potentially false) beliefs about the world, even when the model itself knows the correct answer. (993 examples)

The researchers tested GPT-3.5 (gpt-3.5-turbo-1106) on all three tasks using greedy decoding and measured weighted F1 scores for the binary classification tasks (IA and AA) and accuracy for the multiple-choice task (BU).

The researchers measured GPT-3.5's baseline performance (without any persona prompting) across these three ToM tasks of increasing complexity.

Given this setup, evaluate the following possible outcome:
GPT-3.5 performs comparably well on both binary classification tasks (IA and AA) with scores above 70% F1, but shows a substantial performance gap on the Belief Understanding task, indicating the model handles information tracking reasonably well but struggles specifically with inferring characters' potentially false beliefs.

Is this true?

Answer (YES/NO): NO